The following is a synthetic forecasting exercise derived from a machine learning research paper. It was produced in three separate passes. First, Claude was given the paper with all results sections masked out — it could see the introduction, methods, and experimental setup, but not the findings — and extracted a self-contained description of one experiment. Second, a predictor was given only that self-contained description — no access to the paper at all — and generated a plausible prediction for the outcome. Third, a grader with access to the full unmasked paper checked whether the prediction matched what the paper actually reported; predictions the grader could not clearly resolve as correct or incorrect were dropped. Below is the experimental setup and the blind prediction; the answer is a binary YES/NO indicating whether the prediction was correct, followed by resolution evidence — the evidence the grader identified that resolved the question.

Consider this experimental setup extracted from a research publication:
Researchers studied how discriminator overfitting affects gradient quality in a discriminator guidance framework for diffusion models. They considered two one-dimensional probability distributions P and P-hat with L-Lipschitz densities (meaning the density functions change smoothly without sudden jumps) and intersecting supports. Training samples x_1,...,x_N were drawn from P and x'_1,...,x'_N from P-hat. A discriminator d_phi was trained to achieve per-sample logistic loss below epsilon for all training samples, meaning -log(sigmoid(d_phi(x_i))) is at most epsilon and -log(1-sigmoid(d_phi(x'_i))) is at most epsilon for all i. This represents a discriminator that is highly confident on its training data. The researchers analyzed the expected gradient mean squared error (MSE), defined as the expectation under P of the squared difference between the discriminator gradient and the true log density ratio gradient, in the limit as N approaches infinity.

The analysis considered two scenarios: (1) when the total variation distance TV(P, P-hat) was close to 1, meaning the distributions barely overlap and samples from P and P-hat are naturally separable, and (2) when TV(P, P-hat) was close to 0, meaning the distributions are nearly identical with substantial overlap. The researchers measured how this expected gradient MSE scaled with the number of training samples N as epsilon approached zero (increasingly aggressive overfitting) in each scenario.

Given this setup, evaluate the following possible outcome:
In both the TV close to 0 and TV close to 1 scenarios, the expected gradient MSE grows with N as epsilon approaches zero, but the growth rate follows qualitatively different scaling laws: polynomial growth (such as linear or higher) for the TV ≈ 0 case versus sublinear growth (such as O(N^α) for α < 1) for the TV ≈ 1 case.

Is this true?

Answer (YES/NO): NO